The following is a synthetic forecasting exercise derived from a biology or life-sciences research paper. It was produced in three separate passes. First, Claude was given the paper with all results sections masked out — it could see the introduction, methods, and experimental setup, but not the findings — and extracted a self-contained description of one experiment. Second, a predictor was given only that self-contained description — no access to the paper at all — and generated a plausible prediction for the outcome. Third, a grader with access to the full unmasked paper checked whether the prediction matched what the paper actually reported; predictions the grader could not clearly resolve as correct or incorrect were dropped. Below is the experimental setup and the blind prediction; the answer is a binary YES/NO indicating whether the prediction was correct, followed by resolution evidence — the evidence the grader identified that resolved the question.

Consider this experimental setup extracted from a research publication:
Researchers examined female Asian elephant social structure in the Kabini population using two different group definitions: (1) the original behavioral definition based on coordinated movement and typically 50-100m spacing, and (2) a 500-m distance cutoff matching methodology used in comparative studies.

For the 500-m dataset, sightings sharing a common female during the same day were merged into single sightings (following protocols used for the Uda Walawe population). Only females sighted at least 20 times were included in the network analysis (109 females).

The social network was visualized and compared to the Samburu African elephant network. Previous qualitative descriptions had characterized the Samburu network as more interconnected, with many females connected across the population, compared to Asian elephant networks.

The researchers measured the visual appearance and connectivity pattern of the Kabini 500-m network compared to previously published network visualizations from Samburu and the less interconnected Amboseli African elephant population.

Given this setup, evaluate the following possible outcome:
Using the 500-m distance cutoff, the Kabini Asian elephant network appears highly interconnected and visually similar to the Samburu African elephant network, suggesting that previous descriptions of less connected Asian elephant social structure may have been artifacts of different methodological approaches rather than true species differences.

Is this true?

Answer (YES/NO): NO